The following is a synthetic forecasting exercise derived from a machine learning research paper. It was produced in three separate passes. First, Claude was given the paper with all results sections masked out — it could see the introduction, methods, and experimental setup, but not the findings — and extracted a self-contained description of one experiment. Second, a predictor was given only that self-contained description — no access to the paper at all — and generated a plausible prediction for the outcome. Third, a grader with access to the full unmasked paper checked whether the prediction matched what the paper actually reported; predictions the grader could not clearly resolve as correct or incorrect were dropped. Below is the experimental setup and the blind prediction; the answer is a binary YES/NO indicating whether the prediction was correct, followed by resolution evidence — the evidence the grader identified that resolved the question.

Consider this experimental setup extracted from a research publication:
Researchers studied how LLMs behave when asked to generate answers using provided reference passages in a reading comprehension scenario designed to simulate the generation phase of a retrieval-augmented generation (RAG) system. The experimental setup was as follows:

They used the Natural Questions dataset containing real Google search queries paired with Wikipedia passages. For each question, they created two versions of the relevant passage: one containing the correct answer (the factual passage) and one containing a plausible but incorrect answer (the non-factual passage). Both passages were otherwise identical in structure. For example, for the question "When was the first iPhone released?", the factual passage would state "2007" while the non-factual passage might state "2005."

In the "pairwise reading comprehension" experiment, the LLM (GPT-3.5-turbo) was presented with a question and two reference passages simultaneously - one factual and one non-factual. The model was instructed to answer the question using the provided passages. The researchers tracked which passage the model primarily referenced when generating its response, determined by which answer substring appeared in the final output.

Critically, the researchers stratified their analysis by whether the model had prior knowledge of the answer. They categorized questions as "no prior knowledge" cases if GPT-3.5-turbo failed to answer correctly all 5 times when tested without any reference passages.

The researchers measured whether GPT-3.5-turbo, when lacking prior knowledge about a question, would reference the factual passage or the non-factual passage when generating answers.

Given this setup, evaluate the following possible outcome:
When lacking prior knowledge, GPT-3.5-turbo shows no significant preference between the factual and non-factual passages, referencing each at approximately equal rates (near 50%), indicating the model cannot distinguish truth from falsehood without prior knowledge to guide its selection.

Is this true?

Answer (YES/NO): NO